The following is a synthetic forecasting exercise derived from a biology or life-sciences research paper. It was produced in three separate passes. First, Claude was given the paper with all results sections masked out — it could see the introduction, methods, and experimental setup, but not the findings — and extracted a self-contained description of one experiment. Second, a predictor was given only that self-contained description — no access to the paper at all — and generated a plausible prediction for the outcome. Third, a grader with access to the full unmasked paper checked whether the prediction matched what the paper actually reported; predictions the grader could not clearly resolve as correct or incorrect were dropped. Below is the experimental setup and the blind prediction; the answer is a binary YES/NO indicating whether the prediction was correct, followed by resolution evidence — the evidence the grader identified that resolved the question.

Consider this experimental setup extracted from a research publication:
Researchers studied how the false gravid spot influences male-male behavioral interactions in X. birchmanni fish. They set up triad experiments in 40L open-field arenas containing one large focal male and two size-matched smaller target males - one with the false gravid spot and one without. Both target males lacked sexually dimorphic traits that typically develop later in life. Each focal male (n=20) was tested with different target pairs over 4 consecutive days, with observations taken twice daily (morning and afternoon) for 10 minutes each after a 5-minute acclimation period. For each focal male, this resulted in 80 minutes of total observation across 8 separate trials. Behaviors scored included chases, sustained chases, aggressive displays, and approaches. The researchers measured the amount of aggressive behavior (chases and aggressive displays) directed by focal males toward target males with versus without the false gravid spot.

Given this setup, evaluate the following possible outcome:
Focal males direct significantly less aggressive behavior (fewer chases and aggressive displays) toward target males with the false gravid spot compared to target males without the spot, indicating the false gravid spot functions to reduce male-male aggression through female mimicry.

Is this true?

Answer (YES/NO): YES